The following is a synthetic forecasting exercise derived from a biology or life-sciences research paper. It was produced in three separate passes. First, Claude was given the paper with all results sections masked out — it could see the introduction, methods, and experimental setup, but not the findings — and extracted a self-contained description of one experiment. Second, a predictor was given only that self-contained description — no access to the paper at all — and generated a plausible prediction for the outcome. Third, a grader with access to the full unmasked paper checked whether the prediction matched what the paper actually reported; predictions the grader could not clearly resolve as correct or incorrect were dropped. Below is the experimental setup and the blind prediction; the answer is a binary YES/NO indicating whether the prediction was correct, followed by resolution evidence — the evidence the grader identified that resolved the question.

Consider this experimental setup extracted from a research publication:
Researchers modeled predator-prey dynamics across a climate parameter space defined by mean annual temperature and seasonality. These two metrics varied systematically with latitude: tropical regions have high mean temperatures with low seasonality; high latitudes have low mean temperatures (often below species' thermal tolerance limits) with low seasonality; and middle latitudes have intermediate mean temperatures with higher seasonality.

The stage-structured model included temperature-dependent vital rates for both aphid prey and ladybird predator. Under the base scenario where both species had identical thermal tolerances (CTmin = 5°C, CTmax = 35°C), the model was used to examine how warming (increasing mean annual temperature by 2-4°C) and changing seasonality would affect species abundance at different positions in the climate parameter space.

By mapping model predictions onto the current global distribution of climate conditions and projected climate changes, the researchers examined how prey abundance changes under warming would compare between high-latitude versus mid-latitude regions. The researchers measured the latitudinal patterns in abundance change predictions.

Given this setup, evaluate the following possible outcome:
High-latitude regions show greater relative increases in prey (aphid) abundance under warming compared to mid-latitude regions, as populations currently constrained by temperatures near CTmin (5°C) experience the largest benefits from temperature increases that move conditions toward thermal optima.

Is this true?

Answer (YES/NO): YES